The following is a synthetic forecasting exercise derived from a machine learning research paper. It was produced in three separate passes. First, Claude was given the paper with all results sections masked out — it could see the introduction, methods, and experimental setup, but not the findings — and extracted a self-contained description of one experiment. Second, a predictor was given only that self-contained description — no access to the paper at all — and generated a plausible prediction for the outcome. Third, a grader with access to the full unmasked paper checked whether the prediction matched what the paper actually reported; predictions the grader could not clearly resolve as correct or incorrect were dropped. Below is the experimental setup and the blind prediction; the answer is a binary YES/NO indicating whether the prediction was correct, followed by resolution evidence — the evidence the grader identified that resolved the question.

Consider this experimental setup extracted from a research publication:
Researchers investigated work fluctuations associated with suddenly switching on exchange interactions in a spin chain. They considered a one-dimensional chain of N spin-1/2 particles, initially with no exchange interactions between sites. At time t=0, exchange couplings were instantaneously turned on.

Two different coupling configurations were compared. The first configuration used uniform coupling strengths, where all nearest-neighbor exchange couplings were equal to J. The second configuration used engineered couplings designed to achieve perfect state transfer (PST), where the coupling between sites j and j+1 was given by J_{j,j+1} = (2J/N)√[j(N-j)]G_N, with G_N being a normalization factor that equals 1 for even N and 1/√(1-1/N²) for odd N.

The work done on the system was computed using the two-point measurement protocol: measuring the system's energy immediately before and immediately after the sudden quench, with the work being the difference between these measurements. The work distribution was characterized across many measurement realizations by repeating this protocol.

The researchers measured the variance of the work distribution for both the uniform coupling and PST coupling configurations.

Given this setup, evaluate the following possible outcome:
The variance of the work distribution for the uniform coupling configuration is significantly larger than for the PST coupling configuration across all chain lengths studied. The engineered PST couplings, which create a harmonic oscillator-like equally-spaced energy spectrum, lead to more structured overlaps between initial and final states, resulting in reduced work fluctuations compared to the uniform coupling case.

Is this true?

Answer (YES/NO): YES